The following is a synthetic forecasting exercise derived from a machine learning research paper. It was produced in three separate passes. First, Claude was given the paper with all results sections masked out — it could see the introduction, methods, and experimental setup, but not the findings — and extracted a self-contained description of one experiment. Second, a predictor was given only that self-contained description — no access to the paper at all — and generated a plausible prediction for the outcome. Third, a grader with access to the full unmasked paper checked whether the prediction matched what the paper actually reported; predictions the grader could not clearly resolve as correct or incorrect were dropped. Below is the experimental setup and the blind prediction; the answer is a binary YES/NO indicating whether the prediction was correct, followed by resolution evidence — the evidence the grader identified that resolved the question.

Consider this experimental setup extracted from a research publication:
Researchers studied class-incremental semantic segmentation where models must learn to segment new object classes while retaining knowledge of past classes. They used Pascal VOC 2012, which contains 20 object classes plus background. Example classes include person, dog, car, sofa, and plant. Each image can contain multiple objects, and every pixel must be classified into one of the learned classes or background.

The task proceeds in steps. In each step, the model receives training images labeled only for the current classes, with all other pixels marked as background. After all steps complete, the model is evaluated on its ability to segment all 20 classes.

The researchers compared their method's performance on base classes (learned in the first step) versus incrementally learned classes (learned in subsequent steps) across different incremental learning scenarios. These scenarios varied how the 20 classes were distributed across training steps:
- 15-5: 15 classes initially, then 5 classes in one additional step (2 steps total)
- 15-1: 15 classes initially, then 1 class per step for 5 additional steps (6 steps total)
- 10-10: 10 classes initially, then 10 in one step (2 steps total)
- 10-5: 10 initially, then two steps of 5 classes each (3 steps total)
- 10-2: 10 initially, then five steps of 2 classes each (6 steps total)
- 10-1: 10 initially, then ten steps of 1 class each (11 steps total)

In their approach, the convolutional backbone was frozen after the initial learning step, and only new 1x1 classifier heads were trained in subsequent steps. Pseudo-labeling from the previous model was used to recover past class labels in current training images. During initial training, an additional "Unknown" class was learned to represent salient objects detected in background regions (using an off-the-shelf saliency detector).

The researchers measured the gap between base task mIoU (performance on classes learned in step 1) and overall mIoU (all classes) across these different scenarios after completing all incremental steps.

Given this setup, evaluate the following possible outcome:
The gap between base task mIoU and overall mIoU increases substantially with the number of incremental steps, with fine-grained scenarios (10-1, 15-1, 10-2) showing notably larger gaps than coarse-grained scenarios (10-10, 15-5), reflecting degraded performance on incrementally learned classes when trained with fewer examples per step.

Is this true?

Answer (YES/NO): YES